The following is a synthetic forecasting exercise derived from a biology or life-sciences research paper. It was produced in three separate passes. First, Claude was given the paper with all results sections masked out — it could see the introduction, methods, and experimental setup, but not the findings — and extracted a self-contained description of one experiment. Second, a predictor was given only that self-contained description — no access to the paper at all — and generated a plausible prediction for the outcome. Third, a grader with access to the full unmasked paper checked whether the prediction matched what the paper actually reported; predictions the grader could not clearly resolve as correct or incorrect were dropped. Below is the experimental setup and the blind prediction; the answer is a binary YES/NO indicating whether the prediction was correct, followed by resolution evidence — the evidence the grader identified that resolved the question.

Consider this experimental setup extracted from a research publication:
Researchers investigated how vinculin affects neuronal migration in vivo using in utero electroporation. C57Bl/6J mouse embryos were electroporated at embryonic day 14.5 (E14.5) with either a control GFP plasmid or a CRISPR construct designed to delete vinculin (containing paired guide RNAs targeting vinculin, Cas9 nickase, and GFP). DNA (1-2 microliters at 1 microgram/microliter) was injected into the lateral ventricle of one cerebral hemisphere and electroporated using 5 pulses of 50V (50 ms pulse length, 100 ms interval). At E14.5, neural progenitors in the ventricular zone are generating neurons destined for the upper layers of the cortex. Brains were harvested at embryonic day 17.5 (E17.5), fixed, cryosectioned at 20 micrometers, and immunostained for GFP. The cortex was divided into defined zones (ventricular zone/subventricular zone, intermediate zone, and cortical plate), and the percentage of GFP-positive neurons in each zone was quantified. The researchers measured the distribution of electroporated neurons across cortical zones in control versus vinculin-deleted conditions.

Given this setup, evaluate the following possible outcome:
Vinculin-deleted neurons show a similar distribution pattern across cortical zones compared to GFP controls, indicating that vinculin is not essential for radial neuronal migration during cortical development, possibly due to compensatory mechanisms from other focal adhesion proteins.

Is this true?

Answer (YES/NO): NO